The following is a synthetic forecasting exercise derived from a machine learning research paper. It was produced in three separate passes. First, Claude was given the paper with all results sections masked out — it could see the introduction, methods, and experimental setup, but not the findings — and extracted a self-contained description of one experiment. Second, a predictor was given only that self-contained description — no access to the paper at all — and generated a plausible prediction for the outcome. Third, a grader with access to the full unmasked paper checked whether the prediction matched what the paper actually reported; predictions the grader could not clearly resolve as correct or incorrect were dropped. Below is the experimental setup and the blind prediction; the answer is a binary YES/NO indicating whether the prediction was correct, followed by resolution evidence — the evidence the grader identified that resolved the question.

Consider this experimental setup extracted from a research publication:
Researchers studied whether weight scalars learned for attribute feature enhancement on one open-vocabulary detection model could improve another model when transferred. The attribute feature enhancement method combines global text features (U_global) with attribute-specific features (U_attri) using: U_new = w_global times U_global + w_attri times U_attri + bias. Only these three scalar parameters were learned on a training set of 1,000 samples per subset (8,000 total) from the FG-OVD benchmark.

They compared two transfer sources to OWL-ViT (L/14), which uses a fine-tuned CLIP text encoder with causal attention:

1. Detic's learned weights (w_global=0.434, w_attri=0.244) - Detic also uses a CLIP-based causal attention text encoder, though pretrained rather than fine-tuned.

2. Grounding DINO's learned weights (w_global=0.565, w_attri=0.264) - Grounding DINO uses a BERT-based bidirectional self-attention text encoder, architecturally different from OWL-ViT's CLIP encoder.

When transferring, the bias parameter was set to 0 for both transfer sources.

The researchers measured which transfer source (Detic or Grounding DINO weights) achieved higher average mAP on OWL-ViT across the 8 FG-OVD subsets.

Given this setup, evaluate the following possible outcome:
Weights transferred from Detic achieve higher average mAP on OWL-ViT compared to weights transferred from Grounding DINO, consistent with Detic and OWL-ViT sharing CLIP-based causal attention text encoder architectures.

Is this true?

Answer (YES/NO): NO